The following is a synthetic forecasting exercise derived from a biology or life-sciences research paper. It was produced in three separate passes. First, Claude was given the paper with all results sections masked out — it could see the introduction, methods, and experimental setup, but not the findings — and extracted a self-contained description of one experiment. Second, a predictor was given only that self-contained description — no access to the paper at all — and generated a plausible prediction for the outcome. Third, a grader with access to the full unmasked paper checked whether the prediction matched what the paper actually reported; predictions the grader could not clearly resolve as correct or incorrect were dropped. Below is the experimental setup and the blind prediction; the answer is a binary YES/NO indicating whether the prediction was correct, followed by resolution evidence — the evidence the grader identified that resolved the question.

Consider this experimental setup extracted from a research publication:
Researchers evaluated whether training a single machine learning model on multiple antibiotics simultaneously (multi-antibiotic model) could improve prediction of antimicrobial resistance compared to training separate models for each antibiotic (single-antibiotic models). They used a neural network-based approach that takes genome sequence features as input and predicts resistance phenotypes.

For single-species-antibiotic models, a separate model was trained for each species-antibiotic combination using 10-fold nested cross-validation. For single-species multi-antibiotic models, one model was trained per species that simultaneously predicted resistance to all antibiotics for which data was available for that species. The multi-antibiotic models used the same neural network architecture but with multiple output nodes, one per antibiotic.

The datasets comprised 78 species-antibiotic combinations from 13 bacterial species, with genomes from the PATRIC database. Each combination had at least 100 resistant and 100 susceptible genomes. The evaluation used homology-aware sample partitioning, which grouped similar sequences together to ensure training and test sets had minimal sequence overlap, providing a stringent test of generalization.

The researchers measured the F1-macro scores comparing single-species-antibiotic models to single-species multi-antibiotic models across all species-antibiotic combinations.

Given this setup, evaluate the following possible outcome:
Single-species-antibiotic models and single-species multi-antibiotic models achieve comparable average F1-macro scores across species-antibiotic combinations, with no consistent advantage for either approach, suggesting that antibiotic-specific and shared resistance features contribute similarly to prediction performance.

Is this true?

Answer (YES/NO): YES